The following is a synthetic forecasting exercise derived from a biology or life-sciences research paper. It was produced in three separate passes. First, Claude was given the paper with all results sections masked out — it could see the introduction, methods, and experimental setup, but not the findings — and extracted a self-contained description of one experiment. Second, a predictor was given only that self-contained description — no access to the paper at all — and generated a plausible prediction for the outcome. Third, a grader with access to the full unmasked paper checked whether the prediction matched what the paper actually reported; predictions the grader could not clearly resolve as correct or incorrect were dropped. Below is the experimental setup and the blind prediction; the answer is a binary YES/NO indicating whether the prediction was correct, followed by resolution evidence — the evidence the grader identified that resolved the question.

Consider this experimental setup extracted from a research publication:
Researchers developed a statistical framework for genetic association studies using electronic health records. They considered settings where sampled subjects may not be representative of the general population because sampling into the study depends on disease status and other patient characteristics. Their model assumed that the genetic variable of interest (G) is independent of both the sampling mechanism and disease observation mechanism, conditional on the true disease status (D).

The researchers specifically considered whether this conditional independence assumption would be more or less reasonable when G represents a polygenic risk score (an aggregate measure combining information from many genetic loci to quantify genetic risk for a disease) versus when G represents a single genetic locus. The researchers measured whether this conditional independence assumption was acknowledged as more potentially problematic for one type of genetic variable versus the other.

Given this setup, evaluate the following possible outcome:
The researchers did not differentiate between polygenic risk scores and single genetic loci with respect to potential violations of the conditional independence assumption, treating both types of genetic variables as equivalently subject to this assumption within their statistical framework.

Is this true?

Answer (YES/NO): NO